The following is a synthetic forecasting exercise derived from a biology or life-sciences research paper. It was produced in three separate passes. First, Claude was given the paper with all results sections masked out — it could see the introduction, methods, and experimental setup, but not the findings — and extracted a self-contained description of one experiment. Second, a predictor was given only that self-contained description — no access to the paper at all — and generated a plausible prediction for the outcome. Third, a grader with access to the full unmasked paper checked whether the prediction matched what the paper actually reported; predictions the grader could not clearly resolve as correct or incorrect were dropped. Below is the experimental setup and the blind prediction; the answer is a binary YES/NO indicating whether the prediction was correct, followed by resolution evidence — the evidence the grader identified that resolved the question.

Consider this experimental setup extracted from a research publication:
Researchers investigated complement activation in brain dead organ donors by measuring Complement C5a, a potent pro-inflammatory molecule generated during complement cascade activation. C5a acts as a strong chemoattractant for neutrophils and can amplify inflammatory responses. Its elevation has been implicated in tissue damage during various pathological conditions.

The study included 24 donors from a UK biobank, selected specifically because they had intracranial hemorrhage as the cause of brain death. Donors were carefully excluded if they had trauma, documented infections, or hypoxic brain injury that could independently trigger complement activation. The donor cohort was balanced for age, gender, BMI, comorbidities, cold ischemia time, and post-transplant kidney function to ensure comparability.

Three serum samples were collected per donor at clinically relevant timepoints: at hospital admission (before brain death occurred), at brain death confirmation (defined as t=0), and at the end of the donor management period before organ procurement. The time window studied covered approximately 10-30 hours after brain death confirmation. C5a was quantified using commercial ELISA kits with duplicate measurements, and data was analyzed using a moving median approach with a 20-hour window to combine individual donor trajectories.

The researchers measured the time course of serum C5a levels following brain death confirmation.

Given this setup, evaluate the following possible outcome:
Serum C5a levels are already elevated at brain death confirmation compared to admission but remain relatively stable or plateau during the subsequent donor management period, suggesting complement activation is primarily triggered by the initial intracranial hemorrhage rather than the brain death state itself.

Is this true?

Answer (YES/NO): NO